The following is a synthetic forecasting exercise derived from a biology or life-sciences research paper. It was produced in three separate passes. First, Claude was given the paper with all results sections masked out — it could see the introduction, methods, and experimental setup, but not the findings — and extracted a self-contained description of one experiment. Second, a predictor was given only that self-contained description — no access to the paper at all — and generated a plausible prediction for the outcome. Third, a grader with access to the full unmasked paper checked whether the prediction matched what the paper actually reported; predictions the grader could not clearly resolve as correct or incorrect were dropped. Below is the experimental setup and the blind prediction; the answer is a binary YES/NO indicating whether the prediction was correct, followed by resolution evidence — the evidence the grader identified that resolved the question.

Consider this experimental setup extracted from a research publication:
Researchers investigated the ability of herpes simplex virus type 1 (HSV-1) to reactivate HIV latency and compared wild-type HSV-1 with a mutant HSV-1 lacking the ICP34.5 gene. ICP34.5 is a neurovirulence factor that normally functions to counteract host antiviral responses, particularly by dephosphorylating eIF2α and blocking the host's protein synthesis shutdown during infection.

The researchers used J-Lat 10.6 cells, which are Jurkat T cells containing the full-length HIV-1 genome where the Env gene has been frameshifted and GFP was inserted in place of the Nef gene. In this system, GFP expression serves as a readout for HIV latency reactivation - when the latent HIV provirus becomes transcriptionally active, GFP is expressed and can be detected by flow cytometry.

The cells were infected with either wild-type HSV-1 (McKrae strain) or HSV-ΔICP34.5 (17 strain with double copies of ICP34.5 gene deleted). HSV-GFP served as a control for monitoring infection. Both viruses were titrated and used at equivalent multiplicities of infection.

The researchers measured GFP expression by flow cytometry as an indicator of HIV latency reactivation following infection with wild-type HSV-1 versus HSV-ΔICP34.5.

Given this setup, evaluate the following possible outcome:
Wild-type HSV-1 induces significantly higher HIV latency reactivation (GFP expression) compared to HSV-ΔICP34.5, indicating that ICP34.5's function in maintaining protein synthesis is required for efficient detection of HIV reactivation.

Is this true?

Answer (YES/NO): NO